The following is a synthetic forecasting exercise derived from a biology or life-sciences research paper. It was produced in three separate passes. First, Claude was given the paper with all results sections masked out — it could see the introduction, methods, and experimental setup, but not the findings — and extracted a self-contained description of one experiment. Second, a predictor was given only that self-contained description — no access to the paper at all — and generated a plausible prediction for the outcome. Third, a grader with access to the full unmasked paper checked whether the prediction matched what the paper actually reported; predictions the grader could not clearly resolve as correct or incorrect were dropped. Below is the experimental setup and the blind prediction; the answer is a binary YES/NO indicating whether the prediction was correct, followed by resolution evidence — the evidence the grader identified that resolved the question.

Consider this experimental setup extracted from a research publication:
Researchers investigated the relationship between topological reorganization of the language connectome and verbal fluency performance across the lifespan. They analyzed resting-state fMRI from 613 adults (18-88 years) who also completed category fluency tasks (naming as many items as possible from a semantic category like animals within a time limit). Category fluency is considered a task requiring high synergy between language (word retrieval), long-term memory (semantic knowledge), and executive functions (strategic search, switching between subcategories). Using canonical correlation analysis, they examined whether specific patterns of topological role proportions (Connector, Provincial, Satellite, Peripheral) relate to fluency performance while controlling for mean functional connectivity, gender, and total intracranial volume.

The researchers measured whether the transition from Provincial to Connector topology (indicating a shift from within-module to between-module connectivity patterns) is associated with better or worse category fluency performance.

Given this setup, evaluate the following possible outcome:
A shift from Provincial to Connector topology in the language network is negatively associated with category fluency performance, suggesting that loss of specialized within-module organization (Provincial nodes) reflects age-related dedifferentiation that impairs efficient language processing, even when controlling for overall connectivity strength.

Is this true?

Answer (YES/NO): NO